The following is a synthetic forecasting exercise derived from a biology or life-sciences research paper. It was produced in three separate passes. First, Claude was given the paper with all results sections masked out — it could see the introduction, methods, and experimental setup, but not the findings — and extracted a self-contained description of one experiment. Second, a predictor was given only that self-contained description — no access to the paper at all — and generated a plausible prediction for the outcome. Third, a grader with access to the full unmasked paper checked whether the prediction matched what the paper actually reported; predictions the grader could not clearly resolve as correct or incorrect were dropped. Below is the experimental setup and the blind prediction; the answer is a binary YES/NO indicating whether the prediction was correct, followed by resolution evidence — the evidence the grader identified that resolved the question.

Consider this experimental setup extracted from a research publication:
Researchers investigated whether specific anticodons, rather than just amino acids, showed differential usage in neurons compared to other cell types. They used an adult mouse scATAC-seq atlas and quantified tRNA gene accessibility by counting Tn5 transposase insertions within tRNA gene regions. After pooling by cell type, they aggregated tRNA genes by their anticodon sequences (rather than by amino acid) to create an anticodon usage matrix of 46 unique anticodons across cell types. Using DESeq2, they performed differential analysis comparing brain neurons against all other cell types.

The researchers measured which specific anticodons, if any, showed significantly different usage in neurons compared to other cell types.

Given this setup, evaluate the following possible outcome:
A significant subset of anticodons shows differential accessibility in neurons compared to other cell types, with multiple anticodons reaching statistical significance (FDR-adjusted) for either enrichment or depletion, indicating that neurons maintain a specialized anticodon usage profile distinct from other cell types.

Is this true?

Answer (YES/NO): NO